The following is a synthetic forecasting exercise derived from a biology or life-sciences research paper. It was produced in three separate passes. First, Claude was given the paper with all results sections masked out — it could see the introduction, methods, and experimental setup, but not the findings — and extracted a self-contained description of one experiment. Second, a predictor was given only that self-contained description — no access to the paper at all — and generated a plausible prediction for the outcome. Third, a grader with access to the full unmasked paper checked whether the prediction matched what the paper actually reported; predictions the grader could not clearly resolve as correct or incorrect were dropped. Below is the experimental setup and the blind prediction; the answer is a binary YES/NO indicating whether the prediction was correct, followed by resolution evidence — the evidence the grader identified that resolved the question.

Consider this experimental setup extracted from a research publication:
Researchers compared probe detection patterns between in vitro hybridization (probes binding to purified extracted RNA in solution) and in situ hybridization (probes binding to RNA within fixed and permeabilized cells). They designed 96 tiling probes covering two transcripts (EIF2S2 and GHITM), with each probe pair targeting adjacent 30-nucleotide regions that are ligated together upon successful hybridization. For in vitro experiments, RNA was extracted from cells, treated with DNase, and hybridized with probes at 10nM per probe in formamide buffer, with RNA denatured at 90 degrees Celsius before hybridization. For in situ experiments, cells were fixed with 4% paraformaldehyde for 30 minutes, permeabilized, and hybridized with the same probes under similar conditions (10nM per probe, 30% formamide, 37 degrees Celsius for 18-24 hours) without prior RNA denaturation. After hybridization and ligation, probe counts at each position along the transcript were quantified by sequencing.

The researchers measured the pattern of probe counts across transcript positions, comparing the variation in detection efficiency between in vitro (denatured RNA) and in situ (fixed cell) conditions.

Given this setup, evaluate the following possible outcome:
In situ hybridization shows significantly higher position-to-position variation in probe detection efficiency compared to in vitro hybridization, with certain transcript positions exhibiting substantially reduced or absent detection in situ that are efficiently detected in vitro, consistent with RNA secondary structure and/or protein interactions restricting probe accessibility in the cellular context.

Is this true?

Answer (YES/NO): NO